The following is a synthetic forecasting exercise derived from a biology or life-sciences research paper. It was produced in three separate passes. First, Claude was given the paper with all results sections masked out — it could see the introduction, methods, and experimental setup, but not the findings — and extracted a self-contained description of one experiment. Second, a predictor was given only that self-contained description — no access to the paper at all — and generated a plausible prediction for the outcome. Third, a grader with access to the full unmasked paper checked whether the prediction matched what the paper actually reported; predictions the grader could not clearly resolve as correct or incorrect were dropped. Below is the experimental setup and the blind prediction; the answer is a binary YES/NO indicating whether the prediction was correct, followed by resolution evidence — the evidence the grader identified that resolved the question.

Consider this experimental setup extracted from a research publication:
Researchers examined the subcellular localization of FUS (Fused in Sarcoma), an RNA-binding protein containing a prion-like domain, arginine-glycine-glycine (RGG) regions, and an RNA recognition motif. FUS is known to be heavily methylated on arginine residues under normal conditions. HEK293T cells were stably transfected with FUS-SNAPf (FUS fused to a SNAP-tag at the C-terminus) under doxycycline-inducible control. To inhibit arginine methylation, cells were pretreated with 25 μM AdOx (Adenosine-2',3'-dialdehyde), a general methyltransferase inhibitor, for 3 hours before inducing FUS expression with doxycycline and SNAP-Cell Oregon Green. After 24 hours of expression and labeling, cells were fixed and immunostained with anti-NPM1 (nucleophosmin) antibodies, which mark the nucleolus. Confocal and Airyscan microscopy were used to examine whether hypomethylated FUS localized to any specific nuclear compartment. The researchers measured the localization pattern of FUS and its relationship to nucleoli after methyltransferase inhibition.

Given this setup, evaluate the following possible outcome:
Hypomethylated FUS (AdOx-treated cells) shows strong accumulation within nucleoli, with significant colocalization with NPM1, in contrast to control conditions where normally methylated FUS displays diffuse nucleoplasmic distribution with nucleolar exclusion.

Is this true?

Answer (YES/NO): YES